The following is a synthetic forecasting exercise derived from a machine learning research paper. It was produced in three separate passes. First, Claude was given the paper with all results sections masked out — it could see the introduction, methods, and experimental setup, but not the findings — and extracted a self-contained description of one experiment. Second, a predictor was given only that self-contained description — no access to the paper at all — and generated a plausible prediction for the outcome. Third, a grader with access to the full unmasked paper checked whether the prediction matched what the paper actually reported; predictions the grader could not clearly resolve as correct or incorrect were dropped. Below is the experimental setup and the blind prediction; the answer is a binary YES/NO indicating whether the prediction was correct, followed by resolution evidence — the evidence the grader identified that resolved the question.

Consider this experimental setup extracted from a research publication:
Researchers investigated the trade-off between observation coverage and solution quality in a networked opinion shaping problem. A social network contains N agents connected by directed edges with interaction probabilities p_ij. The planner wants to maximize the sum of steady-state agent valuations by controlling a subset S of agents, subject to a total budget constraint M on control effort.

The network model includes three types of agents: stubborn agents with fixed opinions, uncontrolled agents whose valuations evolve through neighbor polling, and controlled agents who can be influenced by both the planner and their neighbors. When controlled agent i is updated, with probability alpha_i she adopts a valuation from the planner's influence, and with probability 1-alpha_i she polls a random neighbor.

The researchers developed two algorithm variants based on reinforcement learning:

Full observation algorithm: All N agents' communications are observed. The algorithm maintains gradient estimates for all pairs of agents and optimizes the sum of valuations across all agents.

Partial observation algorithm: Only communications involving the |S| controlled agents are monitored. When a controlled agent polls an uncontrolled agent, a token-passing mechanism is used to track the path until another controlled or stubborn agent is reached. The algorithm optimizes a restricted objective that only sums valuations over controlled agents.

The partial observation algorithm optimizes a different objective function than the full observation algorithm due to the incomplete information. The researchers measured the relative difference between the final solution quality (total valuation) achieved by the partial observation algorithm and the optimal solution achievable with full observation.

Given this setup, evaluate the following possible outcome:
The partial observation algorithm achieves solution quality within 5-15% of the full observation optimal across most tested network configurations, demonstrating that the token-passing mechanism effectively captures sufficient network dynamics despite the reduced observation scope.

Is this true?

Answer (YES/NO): NO